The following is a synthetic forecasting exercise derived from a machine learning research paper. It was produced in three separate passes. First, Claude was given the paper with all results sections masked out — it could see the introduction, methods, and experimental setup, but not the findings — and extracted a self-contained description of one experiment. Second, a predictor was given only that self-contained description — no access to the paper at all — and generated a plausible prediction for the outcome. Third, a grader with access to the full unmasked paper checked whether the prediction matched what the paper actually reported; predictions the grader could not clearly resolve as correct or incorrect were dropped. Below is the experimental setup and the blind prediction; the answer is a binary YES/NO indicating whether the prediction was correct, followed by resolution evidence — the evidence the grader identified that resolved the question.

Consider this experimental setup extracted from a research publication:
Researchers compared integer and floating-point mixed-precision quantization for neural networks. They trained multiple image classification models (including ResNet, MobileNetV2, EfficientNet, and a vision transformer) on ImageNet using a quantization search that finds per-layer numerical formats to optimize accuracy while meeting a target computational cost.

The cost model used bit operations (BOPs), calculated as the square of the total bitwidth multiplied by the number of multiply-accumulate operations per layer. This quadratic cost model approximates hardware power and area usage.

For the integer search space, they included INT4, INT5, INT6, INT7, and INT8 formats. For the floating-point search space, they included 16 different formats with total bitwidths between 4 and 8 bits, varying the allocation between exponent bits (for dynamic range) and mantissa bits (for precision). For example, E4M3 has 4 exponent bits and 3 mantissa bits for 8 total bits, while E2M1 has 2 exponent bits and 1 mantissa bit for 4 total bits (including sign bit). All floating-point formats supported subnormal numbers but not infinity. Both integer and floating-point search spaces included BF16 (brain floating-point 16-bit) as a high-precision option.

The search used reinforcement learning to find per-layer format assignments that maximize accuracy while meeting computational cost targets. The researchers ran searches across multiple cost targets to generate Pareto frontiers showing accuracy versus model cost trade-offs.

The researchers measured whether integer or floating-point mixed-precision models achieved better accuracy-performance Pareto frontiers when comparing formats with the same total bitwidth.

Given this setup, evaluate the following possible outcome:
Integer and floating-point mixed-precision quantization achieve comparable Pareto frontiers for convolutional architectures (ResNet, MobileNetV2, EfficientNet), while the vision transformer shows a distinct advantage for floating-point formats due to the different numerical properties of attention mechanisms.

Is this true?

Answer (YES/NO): NO